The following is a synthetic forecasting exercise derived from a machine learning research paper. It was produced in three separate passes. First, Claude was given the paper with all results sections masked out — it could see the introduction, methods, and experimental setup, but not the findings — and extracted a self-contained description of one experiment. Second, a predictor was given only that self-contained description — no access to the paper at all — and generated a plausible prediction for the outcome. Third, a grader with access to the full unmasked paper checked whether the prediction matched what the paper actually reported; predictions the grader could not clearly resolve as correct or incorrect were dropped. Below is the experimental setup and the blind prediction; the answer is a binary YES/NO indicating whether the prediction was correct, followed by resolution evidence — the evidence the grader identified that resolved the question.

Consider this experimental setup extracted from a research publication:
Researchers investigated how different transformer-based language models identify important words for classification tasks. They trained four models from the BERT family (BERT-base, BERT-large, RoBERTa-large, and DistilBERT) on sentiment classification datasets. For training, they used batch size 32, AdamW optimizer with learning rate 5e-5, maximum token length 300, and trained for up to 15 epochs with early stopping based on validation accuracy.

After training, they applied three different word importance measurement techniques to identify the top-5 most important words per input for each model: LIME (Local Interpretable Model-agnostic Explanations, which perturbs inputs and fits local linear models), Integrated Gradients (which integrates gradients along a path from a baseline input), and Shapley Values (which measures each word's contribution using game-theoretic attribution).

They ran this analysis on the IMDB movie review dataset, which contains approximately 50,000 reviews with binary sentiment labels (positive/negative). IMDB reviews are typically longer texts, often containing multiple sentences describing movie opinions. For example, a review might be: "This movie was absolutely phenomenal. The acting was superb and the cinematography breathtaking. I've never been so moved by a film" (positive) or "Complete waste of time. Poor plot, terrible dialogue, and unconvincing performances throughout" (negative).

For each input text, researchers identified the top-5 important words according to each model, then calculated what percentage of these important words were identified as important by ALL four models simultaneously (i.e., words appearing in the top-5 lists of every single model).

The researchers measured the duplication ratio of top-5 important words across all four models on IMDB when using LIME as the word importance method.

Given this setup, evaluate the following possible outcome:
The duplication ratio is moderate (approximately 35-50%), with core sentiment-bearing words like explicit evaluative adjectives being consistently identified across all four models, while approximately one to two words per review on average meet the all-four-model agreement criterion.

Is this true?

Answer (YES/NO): NO